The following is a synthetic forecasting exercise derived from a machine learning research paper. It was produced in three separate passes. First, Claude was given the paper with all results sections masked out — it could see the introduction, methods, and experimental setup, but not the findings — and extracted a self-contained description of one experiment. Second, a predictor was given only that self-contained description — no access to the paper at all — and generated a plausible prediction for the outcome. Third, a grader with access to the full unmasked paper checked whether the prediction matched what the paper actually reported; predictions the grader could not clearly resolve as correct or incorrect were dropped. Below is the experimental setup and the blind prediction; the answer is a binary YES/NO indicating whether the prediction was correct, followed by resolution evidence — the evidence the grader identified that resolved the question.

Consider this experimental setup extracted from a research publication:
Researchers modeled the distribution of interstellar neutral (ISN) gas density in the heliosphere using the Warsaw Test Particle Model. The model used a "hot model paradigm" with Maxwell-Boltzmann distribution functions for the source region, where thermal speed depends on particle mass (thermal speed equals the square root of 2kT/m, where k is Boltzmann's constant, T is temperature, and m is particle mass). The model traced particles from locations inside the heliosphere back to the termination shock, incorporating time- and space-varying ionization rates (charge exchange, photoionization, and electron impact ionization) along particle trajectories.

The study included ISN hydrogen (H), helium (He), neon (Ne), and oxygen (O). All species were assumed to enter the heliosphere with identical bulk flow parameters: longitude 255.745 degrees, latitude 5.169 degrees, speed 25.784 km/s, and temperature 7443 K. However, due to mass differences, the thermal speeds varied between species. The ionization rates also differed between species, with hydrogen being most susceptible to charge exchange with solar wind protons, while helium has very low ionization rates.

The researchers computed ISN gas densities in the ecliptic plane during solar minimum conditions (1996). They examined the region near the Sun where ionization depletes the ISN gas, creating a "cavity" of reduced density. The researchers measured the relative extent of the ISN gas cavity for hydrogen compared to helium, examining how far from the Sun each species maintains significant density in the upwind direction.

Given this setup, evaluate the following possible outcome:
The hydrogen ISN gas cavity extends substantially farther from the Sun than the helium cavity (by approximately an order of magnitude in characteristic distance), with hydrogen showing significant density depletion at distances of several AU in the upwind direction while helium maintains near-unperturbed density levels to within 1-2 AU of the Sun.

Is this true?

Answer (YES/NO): NO